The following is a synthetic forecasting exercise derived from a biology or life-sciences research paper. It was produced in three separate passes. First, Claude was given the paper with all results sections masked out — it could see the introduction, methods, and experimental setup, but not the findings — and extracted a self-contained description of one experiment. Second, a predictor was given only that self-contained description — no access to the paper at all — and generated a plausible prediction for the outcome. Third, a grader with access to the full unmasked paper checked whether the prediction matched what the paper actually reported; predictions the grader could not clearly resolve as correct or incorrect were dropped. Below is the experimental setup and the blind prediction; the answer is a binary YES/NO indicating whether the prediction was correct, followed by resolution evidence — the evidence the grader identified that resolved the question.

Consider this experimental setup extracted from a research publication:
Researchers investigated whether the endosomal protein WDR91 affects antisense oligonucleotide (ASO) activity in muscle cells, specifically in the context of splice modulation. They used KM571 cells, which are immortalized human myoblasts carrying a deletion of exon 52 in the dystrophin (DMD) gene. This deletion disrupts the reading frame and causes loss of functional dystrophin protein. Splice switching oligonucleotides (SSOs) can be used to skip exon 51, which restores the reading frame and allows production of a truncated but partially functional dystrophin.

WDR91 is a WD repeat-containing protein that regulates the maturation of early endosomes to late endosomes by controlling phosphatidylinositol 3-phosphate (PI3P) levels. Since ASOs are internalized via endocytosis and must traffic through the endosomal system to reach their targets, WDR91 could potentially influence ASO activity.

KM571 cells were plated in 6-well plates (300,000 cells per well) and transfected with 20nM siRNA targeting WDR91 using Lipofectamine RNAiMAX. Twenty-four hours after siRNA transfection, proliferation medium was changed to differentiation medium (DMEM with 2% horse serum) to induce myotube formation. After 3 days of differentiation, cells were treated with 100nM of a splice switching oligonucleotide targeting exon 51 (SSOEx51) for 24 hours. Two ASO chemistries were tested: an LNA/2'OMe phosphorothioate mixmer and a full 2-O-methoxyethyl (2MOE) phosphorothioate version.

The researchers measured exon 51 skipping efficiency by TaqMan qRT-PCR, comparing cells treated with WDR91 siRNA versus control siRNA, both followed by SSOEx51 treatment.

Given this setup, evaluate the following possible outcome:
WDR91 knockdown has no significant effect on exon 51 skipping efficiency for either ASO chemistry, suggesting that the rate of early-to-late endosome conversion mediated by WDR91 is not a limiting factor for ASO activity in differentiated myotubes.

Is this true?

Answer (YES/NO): YES